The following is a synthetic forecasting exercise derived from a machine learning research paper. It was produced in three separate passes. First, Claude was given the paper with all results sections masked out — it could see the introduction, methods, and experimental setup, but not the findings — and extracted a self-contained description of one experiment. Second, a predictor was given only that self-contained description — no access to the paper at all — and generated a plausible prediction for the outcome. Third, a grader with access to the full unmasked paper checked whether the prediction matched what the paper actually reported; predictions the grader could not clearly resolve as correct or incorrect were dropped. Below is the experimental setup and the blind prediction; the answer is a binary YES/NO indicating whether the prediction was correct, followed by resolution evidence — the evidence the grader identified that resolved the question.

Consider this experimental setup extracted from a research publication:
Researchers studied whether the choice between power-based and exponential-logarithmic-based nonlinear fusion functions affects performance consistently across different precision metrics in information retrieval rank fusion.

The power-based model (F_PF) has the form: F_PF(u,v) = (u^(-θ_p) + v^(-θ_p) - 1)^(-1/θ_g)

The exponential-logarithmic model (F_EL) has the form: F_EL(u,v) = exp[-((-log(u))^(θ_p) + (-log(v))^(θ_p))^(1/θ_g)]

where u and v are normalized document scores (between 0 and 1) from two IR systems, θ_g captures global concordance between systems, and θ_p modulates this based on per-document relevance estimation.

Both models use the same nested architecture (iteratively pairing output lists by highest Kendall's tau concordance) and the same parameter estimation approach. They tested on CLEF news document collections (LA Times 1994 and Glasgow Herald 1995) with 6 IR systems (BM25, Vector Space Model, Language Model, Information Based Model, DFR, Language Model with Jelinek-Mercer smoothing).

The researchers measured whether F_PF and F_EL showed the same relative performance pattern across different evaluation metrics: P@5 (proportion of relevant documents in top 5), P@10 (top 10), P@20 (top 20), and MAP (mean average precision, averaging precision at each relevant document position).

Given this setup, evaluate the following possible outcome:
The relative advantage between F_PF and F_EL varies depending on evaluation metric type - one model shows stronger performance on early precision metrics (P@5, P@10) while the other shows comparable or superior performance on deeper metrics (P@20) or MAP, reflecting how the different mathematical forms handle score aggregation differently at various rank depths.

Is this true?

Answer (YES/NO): NO